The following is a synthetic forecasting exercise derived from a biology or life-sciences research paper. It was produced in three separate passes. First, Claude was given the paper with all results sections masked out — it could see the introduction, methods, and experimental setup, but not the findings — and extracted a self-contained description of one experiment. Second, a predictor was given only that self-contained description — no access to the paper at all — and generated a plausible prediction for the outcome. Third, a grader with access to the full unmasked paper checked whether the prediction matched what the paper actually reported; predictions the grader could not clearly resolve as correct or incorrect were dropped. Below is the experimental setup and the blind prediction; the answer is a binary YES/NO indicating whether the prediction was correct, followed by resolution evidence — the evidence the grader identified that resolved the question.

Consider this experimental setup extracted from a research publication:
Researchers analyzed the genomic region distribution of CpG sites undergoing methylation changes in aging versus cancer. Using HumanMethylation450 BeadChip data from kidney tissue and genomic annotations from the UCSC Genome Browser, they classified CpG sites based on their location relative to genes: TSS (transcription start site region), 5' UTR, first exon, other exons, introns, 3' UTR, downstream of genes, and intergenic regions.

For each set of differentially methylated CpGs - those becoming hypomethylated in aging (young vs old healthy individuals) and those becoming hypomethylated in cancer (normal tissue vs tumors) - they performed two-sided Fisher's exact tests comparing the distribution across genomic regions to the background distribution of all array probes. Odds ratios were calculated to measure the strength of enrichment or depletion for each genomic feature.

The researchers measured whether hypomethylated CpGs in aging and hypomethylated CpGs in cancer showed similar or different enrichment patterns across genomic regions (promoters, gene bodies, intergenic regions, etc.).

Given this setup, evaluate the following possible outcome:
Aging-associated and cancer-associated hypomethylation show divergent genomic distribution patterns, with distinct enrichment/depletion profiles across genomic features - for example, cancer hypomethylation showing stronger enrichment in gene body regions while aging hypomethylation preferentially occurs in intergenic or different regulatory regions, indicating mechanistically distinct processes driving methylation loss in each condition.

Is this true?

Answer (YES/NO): NO